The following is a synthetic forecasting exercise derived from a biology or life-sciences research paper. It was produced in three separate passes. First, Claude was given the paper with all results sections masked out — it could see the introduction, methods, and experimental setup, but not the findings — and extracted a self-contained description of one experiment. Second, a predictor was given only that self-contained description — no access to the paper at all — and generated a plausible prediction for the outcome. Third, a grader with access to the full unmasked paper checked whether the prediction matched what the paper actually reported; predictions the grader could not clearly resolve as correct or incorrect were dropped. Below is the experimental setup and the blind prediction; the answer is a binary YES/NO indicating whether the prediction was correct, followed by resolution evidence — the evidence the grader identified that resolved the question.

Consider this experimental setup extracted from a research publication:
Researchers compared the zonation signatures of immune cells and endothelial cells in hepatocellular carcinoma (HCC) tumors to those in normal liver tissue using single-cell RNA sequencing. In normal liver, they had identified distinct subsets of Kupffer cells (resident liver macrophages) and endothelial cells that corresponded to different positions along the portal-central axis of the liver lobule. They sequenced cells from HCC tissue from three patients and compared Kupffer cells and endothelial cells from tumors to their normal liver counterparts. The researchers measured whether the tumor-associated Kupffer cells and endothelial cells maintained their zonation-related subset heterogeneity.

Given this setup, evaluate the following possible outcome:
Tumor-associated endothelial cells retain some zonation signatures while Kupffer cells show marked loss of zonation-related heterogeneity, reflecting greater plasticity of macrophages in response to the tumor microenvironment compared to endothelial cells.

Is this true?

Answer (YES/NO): NO